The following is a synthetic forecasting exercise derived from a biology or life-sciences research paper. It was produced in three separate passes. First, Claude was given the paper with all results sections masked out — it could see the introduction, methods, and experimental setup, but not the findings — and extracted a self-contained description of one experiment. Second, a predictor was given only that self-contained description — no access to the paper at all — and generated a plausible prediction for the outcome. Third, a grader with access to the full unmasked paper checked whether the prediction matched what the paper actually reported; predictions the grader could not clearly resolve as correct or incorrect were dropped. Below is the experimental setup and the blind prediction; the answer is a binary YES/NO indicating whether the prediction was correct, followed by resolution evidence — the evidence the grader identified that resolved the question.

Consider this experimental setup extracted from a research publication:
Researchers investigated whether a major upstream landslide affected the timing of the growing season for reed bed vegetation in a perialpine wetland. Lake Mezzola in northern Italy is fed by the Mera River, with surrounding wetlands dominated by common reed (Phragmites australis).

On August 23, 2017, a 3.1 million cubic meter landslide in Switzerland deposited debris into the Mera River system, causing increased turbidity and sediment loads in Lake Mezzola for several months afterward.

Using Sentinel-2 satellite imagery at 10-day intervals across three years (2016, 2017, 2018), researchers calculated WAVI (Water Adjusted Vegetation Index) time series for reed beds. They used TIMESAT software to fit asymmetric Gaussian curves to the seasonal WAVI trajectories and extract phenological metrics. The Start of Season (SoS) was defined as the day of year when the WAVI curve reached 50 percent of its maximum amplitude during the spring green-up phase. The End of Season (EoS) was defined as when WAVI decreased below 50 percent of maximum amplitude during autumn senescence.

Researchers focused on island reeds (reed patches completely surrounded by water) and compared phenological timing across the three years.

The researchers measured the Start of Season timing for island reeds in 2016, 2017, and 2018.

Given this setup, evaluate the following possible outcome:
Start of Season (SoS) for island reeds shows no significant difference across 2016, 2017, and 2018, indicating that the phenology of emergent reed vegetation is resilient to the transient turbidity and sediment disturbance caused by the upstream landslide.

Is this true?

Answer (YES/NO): NO